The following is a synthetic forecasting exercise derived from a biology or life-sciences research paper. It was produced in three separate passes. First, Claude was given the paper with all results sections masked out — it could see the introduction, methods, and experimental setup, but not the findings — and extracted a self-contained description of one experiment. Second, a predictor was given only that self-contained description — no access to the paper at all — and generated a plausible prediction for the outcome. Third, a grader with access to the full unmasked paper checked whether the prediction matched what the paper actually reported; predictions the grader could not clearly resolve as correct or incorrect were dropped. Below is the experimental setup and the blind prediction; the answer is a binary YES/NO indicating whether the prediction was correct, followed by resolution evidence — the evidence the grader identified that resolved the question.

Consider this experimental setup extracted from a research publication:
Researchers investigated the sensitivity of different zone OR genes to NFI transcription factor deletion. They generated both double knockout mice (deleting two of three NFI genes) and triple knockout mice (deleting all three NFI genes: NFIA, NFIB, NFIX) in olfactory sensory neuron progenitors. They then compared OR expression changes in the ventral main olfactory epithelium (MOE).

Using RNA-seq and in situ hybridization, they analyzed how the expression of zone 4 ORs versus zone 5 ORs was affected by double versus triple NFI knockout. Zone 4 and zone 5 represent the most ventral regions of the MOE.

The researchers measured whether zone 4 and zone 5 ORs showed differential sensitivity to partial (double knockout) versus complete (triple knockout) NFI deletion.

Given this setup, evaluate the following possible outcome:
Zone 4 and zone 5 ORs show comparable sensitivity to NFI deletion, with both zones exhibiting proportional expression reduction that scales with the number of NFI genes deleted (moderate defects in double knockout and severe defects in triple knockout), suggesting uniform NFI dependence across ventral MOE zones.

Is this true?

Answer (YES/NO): NO